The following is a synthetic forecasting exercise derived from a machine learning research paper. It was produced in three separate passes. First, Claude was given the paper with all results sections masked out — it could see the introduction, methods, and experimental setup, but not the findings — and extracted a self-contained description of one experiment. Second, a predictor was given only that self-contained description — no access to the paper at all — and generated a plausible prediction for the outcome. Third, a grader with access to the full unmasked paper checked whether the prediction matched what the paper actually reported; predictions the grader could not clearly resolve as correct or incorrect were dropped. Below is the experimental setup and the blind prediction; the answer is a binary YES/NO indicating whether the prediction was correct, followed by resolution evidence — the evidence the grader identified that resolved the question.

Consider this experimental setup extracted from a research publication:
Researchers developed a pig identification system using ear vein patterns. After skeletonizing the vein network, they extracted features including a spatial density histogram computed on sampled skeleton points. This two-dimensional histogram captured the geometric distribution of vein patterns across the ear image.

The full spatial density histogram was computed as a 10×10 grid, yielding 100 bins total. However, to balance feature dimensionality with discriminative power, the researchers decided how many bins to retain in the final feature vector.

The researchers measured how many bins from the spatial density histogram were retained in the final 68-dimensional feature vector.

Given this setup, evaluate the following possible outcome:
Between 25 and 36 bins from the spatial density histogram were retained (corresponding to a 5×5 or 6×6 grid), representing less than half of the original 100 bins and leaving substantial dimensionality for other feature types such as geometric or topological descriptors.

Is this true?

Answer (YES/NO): NO